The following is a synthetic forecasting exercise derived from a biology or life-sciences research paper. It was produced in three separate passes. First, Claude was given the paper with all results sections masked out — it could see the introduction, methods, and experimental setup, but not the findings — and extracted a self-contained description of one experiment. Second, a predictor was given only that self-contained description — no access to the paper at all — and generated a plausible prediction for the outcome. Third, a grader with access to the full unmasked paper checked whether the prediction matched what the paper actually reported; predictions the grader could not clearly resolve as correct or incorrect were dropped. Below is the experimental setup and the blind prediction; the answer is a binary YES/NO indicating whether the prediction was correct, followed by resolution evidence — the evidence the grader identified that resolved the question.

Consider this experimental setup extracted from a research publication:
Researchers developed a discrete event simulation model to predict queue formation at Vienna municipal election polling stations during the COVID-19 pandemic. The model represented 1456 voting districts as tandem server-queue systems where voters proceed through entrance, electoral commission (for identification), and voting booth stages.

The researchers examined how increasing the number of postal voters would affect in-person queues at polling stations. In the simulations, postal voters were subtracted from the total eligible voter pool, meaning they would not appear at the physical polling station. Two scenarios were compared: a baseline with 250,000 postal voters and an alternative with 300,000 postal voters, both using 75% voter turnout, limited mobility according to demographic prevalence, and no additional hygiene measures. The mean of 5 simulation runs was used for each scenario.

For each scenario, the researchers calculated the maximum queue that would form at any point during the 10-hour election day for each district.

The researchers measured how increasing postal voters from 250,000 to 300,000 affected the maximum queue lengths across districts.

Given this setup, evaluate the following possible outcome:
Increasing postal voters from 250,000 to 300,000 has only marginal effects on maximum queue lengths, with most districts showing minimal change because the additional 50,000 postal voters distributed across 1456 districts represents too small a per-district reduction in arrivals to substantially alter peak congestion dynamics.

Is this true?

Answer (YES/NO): NO